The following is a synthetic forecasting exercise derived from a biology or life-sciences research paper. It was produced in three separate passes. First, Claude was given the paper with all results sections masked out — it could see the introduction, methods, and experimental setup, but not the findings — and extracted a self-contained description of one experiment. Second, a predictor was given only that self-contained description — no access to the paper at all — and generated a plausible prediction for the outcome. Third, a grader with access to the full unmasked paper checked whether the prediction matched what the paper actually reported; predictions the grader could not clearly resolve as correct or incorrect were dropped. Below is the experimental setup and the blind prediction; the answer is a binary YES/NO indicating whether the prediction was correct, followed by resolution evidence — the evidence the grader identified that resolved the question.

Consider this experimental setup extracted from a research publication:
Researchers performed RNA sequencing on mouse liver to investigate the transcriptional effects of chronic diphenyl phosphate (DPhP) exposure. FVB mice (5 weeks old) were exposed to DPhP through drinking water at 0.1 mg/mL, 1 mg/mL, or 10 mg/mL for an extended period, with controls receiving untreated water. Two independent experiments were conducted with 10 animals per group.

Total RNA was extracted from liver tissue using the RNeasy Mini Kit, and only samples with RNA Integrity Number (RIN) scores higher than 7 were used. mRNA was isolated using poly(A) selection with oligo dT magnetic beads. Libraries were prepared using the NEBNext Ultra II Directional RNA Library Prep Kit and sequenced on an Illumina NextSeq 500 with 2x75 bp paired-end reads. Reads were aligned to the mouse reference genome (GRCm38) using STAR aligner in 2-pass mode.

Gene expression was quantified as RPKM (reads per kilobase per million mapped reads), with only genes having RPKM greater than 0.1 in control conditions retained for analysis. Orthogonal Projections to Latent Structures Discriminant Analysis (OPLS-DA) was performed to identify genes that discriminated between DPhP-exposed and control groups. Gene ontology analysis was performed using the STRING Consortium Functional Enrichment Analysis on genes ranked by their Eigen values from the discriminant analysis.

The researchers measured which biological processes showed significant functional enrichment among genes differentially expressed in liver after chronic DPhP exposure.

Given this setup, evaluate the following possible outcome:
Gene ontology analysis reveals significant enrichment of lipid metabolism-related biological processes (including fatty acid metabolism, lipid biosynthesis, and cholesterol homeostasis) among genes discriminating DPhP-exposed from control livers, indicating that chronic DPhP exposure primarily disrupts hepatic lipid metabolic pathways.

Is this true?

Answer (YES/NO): YES